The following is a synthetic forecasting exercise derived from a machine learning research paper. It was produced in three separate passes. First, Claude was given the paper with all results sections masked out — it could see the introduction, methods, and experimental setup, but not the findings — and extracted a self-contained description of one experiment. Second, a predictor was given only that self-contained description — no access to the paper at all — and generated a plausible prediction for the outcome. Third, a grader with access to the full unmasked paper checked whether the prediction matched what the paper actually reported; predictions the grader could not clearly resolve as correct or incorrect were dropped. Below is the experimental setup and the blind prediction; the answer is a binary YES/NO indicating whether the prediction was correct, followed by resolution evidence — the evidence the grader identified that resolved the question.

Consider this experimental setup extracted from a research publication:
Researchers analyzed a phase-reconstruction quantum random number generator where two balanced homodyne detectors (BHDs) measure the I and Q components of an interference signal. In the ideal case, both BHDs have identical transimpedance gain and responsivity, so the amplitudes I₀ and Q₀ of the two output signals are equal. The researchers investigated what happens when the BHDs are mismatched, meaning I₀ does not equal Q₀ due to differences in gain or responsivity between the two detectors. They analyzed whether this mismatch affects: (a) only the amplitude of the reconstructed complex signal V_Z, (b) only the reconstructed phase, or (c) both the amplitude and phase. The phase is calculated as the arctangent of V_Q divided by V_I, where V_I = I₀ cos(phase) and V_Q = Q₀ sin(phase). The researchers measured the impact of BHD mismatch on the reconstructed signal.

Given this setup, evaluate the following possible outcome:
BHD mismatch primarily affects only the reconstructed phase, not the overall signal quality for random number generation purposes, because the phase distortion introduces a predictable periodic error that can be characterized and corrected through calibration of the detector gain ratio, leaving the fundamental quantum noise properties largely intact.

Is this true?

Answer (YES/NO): NO